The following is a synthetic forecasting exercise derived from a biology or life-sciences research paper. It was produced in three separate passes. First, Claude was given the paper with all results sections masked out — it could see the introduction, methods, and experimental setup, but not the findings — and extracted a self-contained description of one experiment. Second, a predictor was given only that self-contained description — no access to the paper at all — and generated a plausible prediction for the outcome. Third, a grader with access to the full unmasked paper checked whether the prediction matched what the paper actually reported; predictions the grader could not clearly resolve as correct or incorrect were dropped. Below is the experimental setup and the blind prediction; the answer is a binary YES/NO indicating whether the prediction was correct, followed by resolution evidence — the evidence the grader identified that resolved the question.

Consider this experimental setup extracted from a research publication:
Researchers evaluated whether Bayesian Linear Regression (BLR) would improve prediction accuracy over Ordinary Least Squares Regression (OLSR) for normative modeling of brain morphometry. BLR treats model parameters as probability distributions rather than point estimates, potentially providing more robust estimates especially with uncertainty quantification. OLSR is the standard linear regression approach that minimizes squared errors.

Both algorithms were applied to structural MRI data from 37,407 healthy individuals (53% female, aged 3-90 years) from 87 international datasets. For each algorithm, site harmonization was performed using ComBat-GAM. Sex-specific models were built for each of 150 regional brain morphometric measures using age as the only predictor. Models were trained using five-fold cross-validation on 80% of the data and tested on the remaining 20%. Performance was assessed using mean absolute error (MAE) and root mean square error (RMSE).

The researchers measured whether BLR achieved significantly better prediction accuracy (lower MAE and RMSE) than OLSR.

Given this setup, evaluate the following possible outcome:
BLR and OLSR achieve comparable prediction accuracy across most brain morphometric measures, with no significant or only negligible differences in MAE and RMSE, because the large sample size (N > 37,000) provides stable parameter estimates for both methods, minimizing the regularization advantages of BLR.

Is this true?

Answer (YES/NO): YES